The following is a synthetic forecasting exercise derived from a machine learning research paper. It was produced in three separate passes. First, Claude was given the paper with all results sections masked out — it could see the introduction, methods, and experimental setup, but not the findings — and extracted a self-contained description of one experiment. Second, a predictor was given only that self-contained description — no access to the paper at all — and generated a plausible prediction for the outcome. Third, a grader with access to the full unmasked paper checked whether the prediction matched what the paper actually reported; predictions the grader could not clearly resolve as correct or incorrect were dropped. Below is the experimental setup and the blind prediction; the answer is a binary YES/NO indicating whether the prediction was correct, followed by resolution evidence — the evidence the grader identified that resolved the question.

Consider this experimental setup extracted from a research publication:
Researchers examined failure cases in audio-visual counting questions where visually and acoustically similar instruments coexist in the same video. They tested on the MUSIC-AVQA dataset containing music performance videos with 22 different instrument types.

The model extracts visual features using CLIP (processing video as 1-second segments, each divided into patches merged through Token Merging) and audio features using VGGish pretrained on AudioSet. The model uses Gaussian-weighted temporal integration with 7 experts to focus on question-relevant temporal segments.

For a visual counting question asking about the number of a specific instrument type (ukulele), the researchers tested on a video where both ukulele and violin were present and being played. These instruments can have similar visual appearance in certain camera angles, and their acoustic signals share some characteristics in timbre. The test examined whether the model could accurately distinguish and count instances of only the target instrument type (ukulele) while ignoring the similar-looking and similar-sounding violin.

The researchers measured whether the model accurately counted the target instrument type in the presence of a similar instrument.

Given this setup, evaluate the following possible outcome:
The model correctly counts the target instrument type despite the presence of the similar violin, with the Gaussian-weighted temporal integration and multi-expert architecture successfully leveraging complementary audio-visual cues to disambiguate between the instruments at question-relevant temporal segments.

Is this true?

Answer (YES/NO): NO